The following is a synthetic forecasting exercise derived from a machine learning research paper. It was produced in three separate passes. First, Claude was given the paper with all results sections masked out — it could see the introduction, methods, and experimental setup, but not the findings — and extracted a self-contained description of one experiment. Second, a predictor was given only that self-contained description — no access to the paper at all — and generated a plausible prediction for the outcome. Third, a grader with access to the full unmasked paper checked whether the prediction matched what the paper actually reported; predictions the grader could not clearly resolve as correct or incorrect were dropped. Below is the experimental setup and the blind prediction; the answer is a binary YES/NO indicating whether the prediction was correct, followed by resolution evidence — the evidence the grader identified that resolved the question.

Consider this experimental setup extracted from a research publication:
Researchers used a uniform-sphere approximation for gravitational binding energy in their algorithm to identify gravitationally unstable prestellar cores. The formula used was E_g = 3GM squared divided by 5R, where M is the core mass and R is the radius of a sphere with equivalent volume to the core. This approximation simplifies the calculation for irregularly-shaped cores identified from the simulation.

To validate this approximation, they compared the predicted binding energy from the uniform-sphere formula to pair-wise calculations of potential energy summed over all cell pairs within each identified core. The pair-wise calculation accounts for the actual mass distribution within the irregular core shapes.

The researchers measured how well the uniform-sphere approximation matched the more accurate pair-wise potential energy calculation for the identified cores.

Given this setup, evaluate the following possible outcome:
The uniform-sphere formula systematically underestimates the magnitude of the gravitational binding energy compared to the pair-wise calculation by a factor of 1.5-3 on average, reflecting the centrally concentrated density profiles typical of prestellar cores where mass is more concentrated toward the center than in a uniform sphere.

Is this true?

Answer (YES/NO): NO